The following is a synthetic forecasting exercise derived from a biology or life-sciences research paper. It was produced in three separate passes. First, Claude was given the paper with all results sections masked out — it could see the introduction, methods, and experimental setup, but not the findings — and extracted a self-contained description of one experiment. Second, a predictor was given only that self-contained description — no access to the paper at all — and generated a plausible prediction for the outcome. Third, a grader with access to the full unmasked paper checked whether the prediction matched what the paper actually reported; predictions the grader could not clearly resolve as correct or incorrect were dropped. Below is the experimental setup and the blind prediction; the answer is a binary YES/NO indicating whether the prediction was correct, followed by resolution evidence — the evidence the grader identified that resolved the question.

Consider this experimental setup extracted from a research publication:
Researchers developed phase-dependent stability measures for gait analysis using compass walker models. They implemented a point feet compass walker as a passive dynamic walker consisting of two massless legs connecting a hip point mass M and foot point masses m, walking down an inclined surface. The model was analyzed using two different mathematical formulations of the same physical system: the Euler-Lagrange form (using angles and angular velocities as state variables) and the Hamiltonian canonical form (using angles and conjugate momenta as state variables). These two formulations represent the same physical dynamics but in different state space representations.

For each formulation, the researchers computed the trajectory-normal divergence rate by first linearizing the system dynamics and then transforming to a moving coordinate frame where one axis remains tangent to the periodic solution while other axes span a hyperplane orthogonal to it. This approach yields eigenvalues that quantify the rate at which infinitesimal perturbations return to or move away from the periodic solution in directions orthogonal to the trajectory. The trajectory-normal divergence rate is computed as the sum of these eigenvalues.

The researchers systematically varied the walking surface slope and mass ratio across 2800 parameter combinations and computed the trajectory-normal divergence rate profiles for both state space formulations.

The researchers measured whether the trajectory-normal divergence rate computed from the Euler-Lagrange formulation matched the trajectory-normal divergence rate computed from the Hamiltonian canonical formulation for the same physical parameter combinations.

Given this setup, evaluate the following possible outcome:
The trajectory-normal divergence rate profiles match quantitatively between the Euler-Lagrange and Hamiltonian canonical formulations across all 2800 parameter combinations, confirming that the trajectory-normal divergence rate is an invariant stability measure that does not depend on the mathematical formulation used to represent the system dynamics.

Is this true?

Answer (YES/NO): NO